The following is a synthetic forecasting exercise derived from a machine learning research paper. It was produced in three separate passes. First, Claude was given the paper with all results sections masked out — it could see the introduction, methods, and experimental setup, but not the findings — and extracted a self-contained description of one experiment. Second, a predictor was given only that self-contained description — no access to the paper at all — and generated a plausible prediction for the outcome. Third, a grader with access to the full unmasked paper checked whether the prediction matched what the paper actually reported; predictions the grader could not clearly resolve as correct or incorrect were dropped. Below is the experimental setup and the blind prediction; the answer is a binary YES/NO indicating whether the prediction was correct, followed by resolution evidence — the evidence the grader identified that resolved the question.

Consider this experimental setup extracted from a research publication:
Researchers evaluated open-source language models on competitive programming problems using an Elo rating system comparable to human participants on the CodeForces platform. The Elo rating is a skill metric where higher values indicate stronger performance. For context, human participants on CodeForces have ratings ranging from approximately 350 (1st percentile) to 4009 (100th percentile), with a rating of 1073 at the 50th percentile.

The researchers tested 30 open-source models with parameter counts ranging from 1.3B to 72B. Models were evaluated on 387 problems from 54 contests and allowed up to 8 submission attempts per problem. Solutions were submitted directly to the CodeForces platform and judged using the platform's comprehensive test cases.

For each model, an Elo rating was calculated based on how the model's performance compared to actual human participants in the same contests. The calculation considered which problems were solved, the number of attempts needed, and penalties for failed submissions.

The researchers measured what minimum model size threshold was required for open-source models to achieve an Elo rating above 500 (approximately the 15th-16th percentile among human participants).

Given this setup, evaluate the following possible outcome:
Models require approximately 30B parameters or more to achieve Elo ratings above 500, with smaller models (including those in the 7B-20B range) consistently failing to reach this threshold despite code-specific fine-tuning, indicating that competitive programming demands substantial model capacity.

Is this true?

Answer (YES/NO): YES